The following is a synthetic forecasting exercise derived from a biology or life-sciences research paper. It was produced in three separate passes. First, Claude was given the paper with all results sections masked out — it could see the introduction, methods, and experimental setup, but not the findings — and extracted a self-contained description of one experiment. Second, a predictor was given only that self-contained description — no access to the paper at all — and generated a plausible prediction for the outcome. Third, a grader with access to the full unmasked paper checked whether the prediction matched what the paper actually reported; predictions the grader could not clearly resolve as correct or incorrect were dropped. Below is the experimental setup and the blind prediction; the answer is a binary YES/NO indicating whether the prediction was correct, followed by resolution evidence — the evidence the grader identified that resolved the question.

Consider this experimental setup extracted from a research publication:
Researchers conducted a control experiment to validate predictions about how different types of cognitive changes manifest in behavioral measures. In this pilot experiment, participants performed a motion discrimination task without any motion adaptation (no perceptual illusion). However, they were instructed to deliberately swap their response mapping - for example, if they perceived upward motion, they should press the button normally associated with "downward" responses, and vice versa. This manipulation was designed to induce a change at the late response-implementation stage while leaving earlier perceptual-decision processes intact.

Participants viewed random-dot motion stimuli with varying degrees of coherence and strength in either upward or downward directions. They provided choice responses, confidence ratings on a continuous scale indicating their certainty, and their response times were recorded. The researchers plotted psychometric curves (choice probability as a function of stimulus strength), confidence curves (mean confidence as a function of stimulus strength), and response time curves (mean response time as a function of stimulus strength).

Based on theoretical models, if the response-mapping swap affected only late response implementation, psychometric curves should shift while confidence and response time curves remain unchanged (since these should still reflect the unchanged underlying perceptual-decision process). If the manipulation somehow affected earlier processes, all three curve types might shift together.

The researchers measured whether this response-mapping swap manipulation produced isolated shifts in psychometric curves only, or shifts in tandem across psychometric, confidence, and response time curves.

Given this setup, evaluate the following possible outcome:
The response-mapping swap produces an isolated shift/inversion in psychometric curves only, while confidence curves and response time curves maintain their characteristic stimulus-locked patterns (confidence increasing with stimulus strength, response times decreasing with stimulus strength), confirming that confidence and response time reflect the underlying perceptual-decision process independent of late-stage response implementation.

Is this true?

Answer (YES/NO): NO